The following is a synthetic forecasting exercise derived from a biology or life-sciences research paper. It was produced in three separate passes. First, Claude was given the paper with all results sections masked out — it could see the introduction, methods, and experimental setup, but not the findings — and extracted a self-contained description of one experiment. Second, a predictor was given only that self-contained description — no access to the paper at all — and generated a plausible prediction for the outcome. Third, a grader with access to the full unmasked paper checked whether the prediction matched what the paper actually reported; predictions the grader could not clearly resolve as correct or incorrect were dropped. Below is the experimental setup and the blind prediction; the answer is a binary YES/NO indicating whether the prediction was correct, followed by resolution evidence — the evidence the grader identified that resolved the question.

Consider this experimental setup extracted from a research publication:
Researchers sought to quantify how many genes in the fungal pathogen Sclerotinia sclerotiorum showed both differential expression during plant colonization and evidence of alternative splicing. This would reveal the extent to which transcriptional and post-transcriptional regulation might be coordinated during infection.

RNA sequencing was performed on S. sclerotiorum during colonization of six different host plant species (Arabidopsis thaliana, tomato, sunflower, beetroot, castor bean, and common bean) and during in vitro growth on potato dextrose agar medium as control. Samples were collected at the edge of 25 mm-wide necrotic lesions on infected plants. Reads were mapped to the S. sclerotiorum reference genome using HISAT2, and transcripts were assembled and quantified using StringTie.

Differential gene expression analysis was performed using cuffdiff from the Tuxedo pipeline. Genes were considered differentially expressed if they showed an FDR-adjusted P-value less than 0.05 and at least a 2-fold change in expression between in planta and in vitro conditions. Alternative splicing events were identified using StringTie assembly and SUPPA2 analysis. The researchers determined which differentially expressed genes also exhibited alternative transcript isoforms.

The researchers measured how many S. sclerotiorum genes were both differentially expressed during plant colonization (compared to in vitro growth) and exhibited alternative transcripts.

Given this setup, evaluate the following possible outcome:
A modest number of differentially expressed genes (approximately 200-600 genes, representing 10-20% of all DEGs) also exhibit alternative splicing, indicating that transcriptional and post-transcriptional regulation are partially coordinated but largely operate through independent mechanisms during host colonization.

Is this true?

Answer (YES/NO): NO